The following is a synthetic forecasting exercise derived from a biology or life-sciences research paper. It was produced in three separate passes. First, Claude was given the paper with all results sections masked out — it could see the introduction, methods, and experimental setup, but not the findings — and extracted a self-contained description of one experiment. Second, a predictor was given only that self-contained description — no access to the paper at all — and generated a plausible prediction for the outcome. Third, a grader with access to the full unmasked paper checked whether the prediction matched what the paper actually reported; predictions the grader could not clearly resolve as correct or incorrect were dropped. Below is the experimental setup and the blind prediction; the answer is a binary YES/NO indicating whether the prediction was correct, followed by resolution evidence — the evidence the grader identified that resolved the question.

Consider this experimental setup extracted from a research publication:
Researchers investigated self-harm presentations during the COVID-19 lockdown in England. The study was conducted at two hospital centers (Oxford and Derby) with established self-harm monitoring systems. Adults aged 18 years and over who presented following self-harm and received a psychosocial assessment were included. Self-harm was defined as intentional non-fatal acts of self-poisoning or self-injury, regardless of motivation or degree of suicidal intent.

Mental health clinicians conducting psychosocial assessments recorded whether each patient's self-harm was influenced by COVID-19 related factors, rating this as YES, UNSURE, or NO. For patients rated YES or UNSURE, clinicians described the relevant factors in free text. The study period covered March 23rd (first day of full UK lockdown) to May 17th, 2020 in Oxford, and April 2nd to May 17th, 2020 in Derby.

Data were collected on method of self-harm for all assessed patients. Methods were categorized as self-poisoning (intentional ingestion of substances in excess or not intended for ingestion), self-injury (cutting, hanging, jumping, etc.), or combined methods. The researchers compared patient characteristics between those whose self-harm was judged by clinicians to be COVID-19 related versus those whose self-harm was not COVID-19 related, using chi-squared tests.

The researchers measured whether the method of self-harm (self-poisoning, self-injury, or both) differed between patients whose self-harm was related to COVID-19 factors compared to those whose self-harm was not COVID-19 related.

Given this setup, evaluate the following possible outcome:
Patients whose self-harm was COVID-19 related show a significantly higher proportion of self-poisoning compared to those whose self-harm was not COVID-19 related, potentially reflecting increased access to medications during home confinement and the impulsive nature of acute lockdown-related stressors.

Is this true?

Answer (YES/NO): NO